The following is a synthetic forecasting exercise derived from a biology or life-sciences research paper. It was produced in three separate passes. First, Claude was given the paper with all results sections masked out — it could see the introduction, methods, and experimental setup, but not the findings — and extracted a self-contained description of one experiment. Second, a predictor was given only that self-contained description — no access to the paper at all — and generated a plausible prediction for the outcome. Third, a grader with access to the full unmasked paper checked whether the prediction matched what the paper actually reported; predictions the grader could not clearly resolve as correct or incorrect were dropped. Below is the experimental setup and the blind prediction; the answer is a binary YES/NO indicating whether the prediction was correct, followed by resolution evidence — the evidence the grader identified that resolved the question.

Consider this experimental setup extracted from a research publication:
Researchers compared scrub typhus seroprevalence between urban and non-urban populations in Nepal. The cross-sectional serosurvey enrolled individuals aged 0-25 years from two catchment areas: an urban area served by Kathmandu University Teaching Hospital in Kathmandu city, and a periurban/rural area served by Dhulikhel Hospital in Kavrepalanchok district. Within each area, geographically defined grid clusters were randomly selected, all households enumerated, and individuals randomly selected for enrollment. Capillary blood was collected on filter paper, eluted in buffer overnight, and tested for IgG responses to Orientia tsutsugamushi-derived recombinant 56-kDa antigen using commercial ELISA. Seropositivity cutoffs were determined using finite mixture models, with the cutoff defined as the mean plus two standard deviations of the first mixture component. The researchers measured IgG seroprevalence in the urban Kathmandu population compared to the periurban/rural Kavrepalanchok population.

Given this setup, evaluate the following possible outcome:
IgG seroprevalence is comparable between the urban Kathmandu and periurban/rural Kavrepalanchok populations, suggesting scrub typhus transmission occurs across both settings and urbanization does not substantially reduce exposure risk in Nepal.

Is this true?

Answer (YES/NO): NO